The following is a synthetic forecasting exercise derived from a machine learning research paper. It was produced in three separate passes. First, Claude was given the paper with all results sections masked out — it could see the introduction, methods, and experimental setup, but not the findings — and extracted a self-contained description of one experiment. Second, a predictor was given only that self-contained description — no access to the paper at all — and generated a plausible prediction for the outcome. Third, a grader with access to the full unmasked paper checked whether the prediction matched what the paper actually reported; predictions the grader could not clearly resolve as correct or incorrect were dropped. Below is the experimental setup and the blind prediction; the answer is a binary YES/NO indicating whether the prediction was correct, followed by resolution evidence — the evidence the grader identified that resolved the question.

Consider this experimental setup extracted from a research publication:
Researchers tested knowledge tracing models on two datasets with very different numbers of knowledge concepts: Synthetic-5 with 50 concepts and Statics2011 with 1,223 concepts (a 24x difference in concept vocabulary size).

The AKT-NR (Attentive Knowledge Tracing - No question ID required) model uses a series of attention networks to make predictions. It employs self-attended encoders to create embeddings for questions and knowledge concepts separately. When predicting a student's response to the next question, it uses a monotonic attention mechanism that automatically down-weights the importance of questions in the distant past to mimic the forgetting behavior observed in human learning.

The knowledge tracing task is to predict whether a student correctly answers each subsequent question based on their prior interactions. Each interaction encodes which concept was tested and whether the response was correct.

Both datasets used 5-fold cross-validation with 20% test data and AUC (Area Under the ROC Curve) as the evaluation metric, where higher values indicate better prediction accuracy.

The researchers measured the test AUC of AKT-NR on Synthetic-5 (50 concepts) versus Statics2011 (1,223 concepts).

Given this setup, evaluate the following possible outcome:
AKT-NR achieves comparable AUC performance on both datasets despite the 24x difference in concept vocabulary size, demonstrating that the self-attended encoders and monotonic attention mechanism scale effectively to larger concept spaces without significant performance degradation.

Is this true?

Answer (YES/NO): YES